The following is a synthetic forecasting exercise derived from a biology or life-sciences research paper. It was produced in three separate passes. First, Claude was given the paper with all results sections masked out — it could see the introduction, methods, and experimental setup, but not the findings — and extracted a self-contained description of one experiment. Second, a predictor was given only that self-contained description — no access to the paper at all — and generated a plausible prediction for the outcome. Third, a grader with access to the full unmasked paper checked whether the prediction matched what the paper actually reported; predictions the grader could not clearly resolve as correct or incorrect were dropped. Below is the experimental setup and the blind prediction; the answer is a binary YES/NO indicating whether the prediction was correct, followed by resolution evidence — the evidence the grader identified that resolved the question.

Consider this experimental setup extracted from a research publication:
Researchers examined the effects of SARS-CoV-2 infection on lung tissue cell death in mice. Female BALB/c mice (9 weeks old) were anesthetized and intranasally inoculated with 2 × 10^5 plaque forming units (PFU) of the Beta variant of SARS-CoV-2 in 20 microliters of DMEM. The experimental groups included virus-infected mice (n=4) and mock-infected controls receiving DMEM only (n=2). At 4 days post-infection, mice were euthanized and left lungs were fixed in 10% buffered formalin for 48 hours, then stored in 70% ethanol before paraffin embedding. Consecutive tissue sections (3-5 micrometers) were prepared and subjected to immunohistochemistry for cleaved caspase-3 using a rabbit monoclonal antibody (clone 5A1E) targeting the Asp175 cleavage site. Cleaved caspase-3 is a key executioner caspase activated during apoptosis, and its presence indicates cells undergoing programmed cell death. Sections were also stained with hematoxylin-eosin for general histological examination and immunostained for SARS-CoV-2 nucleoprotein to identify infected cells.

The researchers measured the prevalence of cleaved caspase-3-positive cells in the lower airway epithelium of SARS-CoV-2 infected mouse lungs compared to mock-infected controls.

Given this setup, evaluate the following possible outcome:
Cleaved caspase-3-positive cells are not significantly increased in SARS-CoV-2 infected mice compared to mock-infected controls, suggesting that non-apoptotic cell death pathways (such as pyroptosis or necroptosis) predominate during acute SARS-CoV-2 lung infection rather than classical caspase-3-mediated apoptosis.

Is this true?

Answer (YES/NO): NO